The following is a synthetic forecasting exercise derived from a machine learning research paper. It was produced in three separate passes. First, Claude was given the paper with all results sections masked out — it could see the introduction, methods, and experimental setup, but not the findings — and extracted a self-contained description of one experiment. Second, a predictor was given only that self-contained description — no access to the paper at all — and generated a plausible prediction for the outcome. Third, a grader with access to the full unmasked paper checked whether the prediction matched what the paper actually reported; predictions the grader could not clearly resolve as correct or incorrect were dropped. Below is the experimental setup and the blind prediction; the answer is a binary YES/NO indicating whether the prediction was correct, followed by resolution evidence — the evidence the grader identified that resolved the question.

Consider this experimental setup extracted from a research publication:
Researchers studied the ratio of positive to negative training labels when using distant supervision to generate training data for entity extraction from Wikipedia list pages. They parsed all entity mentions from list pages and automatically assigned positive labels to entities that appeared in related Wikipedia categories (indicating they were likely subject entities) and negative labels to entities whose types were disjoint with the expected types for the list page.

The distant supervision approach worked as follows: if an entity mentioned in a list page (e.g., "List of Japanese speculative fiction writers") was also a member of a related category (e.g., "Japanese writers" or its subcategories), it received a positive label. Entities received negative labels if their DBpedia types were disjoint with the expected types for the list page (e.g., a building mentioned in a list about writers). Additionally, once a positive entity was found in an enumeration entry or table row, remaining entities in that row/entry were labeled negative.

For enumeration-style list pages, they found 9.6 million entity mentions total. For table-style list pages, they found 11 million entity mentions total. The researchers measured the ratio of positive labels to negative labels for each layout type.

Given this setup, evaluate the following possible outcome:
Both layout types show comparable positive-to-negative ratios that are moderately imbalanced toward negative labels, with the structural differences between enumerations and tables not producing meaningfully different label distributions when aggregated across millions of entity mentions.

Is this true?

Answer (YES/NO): NO